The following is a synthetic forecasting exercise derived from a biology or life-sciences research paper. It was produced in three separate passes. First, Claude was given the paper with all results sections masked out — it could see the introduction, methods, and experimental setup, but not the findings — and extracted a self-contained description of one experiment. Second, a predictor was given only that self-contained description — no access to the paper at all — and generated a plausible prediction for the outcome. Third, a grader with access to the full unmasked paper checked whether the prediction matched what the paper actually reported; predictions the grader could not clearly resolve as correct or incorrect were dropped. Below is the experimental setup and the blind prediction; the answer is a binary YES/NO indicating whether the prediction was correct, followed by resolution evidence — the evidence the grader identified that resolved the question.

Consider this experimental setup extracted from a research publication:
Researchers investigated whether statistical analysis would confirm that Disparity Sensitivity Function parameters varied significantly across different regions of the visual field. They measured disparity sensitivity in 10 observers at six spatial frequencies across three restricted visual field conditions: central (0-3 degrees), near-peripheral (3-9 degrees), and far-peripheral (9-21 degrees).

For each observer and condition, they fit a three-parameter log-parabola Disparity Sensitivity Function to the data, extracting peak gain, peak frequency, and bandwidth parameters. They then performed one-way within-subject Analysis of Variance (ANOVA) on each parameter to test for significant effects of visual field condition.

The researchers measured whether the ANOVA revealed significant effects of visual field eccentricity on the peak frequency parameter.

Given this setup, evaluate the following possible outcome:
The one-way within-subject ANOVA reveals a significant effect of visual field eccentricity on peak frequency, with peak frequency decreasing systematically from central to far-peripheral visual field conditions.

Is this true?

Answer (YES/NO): YES